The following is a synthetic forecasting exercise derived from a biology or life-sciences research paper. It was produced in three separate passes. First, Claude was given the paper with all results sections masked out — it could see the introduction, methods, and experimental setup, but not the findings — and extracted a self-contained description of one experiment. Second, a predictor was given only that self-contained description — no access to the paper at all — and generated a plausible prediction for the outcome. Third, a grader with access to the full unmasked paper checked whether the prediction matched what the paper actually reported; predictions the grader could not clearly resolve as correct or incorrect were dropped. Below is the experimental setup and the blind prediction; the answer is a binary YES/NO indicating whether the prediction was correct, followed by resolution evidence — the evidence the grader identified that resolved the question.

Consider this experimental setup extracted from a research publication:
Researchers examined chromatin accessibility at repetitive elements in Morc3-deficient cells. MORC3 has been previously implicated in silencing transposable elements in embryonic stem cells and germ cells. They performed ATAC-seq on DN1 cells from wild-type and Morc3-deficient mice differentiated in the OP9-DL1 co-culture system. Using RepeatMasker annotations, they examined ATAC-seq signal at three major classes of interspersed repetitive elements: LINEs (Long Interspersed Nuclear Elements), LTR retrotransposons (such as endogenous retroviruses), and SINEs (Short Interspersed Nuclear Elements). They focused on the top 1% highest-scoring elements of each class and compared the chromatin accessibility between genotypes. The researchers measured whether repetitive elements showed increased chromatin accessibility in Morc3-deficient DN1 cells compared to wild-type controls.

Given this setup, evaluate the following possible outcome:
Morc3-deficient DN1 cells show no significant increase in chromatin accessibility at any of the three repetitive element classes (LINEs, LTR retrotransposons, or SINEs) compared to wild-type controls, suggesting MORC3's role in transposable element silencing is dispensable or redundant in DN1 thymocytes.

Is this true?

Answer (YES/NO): YES